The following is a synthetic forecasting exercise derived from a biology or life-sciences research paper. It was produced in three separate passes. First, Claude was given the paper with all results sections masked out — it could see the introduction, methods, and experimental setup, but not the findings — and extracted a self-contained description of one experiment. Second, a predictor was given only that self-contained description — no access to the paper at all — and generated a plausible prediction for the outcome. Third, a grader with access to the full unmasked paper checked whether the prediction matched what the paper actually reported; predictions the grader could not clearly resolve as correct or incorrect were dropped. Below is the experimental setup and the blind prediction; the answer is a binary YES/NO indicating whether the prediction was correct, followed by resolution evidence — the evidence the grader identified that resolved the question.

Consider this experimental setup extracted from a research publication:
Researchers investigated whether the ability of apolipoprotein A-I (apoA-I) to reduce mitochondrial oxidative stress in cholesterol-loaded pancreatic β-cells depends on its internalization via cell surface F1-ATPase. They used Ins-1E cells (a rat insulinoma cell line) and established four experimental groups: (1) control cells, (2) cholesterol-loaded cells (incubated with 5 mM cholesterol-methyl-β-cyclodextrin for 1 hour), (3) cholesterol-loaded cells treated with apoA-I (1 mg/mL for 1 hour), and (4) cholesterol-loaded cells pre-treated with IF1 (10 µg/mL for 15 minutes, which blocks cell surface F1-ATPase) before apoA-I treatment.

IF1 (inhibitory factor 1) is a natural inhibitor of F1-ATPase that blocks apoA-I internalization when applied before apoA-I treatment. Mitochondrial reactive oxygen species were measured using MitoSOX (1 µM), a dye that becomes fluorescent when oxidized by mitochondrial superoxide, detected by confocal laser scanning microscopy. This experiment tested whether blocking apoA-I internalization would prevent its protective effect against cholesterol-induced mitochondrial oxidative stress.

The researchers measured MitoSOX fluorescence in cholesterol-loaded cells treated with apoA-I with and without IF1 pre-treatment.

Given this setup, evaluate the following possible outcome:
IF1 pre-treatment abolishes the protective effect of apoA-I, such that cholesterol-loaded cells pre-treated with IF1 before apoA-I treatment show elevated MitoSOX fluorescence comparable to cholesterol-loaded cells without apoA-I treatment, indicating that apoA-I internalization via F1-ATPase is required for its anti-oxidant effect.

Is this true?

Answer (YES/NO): YES